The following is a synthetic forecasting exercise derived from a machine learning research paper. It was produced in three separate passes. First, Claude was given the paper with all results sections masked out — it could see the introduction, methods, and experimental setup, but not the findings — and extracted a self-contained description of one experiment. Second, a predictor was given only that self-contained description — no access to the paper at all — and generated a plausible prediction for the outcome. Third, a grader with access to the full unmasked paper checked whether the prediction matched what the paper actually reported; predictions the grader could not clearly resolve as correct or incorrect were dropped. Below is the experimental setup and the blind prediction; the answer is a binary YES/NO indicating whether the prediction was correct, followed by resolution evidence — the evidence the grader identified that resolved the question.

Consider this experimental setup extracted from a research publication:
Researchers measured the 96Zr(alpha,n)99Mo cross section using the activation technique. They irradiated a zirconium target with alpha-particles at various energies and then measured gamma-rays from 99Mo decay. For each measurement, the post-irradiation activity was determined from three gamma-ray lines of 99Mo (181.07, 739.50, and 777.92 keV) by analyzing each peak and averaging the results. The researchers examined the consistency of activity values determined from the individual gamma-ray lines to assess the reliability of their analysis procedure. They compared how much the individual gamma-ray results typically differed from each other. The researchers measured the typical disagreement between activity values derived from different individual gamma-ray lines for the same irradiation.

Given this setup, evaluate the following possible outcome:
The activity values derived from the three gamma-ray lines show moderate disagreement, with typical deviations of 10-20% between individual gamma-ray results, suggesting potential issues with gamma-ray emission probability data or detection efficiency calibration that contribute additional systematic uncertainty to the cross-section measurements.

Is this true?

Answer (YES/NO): NO